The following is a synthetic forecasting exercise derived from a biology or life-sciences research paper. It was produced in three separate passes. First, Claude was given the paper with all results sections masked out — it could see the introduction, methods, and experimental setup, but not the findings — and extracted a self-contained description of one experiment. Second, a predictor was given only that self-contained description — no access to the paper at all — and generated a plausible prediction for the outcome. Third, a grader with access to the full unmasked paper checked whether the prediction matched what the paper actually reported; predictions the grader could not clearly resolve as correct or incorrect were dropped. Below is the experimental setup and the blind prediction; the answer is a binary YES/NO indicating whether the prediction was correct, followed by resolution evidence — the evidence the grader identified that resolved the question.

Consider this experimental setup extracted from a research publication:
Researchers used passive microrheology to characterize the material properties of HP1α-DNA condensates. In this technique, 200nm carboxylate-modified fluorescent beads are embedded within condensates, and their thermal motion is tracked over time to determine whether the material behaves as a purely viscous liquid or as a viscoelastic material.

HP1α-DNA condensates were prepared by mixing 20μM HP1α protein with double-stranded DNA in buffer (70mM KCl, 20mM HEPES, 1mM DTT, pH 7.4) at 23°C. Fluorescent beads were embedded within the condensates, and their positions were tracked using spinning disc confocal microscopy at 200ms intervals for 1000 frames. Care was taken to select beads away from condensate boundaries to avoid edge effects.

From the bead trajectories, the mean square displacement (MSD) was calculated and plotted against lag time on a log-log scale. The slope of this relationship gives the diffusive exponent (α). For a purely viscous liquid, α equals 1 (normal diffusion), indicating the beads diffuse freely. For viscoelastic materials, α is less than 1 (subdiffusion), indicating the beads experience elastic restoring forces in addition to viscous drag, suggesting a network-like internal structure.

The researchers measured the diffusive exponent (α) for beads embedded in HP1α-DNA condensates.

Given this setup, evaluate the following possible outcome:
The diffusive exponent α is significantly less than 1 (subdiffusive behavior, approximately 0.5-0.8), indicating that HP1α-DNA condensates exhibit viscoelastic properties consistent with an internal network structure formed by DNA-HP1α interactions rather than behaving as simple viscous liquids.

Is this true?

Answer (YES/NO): YES